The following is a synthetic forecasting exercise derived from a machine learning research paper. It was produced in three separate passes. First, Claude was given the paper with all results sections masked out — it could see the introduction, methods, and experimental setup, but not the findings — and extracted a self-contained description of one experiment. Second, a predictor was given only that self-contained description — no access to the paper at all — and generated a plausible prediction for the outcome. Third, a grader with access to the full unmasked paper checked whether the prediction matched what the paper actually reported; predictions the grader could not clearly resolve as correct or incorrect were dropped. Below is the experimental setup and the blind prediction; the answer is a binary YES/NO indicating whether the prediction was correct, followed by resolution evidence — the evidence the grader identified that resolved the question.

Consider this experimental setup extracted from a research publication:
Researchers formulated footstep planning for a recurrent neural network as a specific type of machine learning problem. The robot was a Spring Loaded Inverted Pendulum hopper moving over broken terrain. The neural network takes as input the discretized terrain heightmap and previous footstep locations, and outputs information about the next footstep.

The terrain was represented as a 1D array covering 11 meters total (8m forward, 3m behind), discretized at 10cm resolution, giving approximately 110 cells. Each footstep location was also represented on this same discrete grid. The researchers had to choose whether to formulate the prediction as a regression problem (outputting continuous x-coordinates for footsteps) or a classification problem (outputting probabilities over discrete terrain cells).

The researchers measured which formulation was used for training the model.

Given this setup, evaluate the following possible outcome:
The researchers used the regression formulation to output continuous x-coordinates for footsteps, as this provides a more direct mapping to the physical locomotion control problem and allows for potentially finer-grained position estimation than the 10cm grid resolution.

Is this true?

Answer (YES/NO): NO